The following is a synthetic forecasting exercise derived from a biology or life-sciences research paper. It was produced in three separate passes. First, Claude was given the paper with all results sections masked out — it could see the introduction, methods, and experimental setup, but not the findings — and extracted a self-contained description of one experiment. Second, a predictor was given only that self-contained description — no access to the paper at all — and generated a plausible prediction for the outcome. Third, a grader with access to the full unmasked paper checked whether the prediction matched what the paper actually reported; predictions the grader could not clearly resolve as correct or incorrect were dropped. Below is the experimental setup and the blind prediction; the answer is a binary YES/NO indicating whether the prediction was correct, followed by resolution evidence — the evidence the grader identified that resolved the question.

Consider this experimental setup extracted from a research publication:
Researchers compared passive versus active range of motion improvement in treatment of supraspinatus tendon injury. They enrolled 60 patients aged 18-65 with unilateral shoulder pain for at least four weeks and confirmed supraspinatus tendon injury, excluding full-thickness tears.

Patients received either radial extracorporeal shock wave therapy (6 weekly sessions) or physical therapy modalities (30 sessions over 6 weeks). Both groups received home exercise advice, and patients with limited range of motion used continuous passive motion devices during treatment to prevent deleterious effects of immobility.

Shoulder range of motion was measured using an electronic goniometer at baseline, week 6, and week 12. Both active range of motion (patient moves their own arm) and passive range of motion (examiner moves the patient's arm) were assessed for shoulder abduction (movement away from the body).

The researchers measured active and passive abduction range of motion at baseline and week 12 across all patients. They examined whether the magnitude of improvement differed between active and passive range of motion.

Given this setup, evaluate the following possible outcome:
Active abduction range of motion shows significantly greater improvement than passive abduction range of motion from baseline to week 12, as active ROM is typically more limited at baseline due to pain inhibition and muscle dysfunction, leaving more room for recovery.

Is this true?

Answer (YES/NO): NO